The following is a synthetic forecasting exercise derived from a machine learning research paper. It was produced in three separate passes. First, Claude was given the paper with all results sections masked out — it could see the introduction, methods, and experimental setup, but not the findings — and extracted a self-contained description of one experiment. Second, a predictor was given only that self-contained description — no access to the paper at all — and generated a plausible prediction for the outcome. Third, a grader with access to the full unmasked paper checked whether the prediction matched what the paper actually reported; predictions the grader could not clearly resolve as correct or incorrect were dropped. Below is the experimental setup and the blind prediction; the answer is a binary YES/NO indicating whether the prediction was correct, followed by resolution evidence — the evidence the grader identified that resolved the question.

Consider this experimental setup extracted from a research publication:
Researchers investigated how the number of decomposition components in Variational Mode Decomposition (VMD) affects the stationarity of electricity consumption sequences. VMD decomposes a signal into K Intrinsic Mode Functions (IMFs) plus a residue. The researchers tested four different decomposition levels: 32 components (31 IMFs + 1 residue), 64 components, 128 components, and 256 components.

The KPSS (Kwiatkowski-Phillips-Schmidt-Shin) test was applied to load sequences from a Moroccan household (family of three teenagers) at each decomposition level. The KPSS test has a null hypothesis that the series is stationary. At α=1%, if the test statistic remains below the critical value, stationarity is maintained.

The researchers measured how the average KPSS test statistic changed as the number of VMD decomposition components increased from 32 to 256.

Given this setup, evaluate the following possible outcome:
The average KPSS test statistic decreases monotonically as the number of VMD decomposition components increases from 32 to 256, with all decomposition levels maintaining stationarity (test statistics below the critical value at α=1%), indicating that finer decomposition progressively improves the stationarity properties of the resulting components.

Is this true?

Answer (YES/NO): NO